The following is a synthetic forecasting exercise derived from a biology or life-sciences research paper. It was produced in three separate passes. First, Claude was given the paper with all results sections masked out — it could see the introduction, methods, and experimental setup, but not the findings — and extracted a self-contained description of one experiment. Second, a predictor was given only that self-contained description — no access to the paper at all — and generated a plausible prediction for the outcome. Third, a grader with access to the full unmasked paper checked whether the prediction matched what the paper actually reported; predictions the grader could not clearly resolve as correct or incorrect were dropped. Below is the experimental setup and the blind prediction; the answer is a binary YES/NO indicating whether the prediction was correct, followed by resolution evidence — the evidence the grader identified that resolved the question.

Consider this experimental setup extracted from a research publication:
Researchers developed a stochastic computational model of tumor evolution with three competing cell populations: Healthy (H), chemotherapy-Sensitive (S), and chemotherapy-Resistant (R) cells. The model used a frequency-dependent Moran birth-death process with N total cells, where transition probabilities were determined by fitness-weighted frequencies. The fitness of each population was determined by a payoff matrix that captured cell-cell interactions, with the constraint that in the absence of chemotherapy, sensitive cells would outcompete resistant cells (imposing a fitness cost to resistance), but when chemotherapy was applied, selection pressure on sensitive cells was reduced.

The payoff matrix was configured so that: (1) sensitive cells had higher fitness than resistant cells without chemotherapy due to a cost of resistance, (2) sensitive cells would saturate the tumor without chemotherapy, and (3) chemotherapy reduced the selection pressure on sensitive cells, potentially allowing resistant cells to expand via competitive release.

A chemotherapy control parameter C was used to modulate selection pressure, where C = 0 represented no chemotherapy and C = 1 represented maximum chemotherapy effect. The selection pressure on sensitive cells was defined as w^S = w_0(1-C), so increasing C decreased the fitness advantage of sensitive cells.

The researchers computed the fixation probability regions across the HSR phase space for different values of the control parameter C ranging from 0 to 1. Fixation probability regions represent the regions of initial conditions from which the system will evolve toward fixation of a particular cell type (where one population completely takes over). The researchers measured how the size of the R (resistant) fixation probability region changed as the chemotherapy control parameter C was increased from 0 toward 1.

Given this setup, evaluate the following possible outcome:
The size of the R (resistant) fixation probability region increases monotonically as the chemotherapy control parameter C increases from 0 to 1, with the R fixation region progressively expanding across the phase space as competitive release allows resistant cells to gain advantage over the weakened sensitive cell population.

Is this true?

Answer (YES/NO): YES